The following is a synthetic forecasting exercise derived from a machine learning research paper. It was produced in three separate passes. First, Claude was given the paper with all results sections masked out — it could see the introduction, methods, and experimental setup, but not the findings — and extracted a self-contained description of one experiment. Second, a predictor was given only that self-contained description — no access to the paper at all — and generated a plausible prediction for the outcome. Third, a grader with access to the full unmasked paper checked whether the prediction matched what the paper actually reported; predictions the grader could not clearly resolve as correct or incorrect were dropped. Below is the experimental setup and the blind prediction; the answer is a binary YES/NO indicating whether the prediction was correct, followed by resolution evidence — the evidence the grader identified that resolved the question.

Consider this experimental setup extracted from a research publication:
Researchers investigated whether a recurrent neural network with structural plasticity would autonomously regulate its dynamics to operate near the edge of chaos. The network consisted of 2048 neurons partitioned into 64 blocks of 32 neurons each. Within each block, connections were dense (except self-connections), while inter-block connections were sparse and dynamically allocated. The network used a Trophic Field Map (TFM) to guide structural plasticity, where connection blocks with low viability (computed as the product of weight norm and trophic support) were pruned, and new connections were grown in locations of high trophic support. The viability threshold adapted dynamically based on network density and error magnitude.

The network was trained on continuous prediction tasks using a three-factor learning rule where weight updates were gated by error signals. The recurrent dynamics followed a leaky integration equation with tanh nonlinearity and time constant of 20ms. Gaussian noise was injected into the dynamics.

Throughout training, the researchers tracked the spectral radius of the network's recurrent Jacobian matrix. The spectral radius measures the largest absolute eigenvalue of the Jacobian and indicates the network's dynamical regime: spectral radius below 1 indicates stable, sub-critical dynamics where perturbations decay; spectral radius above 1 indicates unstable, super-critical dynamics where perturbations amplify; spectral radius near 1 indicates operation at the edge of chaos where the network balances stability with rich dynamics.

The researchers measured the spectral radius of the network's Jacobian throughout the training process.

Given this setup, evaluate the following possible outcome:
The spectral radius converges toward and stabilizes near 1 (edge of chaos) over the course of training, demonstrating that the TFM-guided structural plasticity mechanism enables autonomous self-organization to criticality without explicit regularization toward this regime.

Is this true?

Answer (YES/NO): YES